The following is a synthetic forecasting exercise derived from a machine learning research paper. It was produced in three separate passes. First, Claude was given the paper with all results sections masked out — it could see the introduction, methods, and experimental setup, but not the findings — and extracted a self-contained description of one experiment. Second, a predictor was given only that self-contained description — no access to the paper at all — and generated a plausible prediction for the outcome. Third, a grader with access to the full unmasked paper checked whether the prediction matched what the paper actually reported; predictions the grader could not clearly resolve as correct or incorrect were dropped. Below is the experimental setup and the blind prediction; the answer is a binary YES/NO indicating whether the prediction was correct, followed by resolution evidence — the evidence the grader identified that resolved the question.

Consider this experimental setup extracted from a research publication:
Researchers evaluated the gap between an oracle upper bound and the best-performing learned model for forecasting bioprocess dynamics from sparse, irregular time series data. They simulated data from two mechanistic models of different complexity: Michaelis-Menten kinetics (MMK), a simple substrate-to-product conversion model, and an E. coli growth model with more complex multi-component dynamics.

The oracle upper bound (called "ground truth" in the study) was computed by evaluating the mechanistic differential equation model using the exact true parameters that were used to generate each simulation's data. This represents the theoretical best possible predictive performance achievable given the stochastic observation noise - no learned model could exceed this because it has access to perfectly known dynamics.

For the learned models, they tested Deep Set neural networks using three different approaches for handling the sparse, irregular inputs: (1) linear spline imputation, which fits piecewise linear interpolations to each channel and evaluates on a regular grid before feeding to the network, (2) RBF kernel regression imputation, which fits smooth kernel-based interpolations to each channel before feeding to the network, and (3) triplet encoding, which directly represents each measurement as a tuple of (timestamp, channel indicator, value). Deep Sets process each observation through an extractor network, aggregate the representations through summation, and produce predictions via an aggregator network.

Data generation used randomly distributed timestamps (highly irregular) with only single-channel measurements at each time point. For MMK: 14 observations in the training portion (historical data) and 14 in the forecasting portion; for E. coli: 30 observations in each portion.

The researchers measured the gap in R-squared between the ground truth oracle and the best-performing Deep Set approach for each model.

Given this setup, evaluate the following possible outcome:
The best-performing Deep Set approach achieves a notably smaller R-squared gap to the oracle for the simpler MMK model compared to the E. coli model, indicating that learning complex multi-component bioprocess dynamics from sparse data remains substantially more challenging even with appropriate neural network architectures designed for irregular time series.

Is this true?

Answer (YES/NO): YES